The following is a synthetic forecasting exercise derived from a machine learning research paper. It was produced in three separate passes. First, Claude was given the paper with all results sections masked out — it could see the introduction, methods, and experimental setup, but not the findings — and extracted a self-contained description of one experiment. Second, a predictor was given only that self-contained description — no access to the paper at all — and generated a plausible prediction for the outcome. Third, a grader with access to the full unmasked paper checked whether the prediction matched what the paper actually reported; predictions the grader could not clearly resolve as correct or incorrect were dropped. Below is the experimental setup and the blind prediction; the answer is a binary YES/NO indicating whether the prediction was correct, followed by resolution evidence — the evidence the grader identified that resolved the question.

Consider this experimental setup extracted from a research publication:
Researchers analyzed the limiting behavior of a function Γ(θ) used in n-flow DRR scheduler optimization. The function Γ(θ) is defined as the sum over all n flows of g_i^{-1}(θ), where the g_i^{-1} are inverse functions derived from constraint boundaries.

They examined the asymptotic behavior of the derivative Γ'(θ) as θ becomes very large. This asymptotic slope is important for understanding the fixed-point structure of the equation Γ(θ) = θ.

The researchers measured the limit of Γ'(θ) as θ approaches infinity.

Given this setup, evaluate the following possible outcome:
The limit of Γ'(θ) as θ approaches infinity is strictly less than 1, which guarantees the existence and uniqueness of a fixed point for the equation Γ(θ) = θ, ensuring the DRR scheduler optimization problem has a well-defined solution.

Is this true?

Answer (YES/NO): NO